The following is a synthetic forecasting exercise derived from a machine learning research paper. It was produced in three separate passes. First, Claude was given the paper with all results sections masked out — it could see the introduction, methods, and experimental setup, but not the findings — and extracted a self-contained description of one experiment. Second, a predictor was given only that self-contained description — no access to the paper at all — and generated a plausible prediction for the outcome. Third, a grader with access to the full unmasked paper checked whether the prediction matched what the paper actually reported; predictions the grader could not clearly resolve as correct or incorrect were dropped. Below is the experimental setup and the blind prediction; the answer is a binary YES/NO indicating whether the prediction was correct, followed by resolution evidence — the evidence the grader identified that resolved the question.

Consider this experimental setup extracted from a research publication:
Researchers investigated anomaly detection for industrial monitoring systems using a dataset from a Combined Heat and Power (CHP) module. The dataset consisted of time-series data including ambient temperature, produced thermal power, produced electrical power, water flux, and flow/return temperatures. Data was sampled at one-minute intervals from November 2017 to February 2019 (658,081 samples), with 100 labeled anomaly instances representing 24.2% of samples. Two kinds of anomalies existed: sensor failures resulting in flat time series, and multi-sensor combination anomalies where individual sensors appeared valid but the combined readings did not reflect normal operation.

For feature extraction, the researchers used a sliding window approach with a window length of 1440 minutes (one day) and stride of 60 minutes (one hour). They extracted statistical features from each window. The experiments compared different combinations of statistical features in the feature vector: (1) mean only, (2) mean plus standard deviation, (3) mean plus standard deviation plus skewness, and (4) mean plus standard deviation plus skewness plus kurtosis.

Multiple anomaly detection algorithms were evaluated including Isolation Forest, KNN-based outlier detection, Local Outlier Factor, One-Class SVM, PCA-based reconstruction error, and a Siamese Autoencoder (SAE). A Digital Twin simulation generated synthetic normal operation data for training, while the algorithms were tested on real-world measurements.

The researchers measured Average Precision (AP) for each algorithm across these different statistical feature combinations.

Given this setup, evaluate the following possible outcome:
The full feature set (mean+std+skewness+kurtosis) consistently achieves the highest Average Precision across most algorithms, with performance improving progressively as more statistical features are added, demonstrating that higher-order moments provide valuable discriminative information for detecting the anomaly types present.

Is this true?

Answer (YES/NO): NO